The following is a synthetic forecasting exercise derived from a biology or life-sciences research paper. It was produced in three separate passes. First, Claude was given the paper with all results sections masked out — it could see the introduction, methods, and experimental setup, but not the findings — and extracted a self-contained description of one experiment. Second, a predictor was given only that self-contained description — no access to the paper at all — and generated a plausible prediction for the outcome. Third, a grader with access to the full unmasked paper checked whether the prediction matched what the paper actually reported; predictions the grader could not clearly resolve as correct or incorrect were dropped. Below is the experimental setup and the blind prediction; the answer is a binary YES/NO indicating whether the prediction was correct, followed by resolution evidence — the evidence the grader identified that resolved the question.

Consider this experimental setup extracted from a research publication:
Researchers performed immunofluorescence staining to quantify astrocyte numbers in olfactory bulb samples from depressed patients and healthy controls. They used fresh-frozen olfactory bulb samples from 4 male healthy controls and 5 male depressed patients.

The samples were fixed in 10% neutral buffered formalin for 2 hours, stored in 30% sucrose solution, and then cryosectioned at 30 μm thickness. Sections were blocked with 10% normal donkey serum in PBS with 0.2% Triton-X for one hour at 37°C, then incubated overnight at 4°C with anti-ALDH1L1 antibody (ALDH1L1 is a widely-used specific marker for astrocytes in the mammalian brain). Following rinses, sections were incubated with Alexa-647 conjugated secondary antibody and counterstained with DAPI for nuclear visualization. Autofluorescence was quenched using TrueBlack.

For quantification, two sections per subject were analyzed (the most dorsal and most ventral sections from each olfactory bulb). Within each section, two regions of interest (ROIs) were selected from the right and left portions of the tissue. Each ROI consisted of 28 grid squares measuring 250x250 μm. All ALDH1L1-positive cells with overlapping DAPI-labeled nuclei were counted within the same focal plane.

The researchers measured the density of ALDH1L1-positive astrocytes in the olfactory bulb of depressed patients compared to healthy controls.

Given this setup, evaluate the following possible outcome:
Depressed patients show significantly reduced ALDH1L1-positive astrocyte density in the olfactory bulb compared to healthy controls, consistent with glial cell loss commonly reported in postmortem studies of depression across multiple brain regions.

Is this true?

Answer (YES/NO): NO